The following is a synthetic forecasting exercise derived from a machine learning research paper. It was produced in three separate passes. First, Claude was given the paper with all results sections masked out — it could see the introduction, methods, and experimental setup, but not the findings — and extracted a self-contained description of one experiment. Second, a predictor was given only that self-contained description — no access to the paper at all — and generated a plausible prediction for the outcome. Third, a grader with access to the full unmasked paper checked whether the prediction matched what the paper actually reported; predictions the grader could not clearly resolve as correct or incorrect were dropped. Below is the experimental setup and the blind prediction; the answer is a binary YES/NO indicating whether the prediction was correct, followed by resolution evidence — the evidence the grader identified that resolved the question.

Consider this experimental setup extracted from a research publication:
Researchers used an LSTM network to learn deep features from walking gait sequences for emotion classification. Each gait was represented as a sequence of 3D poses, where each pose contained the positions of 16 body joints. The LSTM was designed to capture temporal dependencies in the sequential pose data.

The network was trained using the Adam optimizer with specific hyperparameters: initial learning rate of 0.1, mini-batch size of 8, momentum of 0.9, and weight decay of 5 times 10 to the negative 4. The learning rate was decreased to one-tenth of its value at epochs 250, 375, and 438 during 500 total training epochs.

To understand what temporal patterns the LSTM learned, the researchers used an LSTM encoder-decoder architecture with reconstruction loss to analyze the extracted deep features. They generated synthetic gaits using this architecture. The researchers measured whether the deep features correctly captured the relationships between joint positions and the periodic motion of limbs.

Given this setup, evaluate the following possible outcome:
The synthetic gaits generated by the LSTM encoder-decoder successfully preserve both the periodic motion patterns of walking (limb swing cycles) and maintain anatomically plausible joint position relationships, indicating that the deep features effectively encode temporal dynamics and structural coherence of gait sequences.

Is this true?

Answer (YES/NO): YES